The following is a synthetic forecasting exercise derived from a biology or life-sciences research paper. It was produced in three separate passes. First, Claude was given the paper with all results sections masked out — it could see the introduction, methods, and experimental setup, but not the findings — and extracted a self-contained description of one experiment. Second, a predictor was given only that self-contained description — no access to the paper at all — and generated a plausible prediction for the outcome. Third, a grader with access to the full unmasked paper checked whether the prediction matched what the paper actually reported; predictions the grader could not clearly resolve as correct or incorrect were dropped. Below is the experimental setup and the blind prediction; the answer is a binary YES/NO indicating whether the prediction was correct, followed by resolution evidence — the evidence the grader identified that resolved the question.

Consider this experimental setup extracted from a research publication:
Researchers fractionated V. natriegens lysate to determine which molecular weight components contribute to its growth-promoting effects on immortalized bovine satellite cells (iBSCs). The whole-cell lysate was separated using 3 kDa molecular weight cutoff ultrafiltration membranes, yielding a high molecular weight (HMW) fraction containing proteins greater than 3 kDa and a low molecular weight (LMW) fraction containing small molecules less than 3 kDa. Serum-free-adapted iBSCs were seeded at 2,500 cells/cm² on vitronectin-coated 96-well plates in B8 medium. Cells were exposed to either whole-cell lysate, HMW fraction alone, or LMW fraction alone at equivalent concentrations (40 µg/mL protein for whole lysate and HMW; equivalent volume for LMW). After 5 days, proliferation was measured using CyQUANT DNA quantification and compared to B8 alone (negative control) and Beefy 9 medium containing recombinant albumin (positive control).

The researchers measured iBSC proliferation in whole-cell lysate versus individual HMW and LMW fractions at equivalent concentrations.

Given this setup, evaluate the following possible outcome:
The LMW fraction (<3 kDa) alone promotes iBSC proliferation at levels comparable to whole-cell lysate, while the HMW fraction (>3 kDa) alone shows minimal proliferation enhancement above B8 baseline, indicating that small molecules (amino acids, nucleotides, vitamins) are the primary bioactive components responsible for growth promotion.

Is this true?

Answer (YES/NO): NO